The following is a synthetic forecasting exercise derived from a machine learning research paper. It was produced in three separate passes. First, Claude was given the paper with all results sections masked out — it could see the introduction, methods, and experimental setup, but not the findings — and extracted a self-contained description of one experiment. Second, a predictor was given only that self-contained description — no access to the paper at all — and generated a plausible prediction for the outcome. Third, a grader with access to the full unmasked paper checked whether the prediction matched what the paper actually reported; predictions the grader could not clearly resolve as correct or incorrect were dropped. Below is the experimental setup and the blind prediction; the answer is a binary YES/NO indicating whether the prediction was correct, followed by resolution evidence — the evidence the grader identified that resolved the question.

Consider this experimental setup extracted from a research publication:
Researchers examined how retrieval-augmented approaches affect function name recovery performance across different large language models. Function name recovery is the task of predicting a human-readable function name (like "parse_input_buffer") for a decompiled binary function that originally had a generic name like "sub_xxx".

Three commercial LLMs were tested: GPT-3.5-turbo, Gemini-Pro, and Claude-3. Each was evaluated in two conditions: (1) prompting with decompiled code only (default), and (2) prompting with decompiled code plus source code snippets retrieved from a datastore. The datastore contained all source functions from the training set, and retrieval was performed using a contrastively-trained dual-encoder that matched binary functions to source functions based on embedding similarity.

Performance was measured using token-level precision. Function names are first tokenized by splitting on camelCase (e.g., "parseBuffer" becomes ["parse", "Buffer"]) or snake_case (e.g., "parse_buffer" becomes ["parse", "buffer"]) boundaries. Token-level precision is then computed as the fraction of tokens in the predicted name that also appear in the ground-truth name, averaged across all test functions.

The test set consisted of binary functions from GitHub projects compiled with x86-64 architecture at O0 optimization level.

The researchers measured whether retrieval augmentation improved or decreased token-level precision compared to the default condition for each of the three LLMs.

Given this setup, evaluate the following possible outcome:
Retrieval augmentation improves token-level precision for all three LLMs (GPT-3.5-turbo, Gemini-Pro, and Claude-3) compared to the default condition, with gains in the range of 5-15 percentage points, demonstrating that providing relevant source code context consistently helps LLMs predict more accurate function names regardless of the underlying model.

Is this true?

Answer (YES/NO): NO